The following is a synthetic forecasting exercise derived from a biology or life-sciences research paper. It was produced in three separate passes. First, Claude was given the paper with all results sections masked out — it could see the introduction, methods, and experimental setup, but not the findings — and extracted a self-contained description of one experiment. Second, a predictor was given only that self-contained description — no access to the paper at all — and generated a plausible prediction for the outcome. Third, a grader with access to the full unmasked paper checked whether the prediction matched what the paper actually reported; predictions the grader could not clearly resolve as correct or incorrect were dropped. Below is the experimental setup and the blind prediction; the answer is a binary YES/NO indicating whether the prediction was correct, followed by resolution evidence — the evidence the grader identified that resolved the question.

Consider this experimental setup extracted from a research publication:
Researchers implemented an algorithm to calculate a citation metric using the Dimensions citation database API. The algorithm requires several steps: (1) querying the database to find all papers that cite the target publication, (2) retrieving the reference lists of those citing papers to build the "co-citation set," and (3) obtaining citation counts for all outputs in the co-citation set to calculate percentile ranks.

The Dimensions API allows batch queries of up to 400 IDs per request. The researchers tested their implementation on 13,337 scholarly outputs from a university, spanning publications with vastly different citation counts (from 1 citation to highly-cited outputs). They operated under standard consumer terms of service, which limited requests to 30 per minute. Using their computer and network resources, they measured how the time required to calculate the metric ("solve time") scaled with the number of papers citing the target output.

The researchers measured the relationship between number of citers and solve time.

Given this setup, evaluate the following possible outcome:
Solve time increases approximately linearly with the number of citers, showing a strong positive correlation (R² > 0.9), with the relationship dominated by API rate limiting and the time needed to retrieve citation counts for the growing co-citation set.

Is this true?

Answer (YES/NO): NO